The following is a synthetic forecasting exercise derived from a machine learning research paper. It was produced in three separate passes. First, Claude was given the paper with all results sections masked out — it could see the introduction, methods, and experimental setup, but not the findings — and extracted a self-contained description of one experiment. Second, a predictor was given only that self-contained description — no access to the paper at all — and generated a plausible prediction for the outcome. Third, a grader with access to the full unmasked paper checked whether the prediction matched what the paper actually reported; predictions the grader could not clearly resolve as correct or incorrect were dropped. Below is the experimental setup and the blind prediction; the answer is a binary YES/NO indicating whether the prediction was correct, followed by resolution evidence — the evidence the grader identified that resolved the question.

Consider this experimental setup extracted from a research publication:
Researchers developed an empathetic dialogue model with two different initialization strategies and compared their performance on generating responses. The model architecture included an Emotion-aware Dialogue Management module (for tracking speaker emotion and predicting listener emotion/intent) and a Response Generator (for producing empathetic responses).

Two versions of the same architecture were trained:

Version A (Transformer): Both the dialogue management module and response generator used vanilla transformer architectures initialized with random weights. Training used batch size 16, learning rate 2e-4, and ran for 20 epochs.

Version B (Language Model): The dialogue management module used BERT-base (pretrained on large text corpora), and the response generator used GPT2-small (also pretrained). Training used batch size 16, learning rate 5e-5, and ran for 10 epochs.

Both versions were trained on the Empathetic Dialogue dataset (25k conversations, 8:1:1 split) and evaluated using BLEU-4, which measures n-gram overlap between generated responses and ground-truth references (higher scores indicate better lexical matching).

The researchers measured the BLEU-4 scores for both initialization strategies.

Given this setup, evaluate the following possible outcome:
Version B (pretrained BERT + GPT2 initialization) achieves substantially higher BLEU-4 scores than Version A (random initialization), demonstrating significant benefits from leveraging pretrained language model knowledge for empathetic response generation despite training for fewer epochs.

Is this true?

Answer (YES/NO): NO